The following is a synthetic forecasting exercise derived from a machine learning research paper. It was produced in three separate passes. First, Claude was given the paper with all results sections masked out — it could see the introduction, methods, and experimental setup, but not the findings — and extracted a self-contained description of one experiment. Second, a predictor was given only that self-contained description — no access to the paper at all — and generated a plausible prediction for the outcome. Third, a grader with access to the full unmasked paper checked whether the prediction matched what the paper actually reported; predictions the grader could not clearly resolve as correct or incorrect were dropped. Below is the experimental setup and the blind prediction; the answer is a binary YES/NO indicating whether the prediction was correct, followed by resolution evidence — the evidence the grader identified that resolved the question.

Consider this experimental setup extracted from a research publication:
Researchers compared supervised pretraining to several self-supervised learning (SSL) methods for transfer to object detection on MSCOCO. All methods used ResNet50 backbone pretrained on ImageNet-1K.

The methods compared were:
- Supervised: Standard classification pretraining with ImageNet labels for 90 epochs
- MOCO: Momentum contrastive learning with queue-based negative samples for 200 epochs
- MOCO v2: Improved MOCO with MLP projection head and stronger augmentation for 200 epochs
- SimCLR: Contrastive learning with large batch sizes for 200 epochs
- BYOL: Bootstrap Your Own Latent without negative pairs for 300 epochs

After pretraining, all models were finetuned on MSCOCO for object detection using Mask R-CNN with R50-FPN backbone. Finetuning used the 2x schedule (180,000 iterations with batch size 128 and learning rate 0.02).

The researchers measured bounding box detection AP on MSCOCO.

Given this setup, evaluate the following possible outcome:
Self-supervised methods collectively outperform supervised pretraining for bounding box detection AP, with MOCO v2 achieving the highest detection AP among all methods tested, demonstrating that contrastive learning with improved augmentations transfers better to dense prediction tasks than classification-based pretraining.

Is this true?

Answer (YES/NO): NO